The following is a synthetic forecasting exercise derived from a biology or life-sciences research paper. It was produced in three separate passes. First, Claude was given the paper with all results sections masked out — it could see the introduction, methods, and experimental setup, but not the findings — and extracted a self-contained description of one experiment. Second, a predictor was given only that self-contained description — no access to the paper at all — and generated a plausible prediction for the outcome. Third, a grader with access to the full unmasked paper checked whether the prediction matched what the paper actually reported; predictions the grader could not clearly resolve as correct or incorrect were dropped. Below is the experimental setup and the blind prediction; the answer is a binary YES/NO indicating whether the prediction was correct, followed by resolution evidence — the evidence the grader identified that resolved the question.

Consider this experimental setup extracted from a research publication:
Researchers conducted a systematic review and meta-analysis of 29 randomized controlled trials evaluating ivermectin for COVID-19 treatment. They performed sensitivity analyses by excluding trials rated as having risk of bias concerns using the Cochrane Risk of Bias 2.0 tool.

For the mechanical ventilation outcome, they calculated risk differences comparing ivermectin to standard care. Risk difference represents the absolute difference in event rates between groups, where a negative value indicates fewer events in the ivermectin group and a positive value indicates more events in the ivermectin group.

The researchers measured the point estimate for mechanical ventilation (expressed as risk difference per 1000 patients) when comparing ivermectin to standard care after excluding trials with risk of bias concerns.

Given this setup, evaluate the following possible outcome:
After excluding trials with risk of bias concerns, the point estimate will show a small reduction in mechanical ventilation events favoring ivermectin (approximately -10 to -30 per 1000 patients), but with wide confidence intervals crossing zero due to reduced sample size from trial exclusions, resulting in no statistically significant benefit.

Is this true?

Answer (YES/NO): NO